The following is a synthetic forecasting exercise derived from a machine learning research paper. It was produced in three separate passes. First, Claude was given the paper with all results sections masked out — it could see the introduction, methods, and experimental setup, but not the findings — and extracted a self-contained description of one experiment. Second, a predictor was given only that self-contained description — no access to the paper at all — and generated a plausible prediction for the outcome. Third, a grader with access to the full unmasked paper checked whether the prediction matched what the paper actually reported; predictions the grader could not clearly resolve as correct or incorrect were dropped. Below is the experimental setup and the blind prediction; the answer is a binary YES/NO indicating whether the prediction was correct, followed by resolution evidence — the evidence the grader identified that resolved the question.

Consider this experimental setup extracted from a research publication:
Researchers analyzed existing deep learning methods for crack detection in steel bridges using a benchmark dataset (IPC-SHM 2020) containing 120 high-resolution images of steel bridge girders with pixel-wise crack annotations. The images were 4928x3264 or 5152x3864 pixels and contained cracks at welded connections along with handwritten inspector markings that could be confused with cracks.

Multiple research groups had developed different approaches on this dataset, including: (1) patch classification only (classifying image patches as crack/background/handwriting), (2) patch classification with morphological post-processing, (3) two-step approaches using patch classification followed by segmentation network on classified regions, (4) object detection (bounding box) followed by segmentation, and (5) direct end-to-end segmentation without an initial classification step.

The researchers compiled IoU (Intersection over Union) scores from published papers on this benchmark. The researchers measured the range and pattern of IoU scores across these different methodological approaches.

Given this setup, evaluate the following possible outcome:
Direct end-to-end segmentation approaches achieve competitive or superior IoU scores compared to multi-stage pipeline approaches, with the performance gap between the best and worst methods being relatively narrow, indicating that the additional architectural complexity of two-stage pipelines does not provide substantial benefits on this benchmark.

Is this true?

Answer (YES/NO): NO